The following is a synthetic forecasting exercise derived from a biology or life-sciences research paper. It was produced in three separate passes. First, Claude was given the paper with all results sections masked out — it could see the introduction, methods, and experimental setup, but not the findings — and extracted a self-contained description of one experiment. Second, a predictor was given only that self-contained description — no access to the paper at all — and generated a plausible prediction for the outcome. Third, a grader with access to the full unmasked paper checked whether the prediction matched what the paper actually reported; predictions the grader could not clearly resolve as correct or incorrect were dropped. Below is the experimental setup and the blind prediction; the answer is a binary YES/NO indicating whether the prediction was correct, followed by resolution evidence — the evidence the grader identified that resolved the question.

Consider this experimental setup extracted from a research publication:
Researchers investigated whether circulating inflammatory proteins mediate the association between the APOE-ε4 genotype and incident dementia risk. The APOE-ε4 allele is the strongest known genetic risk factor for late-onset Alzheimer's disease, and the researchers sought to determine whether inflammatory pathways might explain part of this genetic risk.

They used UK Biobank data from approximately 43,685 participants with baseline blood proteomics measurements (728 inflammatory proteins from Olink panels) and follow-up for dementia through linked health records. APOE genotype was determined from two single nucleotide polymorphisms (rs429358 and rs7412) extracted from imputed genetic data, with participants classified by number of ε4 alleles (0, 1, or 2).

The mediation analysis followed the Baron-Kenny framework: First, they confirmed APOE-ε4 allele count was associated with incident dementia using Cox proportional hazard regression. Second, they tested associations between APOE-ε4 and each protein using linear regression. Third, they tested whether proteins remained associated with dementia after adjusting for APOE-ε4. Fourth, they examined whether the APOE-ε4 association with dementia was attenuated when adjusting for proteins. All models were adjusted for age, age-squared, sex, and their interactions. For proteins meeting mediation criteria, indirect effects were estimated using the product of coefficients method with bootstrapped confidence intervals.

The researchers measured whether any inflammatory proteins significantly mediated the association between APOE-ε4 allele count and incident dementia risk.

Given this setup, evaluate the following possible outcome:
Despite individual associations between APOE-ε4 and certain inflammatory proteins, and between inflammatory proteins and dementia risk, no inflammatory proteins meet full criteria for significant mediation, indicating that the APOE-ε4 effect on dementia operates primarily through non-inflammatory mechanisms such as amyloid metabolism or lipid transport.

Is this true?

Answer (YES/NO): NO